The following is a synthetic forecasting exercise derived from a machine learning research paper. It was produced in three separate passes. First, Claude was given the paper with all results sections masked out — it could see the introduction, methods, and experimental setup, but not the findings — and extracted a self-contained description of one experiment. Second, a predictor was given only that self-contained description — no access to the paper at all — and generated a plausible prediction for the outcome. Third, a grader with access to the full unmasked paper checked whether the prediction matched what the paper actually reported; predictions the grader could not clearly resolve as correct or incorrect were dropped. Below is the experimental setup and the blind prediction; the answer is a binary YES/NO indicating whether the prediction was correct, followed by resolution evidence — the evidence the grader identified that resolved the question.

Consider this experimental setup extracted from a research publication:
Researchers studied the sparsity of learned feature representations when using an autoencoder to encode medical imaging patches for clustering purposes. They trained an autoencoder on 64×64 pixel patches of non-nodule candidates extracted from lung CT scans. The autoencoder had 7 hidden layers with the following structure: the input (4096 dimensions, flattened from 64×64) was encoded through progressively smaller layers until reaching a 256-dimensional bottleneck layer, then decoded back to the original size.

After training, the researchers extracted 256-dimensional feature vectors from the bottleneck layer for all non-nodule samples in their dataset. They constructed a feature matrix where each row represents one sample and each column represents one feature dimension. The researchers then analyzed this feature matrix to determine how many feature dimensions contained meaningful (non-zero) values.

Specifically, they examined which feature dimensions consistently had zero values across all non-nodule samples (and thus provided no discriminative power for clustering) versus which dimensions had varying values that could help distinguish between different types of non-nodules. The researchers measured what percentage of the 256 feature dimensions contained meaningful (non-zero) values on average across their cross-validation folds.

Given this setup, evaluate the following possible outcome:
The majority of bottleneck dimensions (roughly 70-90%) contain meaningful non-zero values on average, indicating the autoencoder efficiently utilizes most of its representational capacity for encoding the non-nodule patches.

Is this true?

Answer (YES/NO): NO